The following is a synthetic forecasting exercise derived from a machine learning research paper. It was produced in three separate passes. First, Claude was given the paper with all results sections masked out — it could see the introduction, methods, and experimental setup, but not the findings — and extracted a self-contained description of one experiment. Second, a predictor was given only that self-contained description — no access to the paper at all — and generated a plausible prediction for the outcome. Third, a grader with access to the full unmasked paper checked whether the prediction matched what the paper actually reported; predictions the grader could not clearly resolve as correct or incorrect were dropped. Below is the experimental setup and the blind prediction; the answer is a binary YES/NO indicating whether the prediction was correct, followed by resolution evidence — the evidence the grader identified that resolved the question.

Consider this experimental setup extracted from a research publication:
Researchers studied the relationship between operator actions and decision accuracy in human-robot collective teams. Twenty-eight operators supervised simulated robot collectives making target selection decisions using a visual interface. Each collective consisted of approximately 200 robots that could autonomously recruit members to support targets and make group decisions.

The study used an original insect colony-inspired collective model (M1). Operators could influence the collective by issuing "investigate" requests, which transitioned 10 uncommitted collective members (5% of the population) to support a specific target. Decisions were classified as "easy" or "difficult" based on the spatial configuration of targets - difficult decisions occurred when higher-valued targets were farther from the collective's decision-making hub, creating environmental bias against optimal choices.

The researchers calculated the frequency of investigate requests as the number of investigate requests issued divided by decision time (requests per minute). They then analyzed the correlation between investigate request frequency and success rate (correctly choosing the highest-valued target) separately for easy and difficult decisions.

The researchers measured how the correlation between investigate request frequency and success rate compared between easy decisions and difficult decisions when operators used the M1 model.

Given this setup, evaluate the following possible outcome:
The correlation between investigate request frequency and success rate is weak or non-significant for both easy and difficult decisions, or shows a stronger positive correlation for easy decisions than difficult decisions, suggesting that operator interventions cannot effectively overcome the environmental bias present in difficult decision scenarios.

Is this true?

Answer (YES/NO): NO